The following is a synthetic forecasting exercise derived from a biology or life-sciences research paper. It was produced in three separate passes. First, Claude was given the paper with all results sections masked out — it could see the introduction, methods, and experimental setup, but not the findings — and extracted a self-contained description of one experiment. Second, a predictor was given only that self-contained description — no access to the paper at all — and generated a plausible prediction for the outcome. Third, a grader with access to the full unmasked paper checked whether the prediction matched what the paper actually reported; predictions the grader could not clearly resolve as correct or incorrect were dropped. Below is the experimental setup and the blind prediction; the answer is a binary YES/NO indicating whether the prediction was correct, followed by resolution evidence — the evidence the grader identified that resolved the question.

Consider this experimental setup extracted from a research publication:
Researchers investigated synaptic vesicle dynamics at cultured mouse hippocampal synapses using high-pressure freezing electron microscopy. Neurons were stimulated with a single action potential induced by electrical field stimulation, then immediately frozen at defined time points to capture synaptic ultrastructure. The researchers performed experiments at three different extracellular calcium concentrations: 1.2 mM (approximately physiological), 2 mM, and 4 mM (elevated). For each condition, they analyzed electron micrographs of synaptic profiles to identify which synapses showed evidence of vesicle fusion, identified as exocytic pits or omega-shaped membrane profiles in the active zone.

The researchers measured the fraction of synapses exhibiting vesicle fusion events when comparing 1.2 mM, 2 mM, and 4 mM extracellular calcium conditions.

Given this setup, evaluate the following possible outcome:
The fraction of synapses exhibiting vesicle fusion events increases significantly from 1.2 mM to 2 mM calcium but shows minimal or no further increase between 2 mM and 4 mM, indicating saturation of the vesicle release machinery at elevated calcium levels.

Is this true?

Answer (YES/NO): NO